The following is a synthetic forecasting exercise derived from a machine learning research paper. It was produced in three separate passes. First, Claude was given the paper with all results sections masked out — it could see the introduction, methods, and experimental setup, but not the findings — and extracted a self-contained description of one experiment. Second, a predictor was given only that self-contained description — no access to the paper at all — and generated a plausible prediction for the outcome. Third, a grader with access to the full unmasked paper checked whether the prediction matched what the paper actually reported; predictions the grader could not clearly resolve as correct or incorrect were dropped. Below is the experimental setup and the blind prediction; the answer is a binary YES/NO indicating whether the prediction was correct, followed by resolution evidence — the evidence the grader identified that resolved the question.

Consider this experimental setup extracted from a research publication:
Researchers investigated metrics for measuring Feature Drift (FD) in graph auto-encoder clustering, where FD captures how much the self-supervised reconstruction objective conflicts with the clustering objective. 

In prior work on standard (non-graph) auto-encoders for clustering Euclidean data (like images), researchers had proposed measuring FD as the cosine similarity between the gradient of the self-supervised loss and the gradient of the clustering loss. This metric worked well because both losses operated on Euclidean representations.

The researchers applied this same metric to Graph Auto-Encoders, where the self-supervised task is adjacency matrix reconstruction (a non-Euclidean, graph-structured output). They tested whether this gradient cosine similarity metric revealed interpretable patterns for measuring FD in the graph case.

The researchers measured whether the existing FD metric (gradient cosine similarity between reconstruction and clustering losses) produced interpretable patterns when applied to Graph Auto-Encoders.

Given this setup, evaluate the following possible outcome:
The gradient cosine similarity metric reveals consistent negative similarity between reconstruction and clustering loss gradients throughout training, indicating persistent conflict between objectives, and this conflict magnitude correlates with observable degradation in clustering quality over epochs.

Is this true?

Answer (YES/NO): NO